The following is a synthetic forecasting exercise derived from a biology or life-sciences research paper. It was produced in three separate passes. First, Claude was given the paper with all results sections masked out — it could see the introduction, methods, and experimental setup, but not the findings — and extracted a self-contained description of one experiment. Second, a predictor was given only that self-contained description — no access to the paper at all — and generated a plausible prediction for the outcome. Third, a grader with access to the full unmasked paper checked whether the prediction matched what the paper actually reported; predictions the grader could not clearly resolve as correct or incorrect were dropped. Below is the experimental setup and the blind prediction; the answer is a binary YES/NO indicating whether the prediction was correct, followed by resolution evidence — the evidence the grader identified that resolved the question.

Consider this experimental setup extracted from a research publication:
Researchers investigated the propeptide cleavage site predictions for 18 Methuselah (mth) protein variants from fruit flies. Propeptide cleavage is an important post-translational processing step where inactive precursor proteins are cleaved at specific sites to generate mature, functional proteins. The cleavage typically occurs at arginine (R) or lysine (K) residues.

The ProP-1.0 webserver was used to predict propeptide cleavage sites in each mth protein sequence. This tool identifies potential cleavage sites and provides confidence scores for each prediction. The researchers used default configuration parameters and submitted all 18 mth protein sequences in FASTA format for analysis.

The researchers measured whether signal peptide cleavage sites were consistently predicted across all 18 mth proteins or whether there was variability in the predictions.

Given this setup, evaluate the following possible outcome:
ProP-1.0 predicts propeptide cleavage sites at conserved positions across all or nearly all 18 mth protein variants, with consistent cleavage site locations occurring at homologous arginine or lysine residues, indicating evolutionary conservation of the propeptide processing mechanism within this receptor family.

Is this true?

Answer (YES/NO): NO